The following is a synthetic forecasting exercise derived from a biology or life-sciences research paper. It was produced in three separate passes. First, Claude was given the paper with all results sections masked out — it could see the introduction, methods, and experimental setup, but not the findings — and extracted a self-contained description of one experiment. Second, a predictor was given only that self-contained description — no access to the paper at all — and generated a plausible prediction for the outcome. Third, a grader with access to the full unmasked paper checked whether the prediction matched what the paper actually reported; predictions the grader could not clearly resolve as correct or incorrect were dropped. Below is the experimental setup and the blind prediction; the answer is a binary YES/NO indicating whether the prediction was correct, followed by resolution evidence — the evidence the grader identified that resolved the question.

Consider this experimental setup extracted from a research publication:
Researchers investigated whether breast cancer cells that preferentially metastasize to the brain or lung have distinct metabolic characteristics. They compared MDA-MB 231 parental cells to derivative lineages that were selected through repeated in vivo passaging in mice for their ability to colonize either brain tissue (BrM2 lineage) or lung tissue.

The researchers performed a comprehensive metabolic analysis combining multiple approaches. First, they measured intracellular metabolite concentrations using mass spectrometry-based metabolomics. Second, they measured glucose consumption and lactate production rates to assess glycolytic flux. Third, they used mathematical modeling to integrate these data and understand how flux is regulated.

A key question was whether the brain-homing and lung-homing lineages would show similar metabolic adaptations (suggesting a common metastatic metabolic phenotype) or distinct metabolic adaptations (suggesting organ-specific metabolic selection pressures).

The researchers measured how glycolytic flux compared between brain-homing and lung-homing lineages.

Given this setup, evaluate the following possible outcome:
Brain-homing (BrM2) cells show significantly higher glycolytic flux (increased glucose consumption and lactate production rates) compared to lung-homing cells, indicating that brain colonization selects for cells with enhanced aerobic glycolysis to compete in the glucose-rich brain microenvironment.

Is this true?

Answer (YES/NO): NO